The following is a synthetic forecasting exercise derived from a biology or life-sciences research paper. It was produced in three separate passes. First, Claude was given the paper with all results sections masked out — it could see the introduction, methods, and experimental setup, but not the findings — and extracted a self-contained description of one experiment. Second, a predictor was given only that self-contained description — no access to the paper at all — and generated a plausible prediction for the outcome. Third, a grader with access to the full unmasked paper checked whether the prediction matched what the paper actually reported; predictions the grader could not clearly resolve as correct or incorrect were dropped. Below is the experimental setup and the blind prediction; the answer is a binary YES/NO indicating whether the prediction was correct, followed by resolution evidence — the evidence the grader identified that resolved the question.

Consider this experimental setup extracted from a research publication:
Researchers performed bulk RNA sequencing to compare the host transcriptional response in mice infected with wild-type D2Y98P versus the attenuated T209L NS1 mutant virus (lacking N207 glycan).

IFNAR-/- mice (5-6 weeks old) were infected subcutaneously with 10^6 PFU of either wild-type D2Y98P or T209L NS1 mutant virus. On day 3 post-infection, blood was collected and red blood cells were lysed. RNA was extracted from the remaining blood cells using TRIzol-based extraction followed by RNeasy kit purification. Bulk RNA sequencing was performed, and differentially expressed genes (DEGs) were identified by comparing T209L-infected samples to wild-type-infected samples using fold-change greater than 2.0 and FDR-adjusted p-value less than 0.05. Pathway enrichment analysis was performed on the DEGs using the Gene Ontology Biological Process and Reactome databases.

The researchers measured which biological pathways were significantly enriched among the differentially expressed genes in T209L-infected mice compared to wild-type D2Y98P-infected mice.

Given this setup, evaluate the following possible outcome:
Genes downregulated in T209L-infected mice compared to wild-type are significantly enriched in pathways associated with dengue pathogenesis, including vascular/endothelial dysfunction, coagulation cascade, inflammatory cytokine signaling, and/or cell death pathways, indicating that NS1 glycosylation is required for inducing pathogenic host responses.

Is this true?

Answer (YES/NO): YES